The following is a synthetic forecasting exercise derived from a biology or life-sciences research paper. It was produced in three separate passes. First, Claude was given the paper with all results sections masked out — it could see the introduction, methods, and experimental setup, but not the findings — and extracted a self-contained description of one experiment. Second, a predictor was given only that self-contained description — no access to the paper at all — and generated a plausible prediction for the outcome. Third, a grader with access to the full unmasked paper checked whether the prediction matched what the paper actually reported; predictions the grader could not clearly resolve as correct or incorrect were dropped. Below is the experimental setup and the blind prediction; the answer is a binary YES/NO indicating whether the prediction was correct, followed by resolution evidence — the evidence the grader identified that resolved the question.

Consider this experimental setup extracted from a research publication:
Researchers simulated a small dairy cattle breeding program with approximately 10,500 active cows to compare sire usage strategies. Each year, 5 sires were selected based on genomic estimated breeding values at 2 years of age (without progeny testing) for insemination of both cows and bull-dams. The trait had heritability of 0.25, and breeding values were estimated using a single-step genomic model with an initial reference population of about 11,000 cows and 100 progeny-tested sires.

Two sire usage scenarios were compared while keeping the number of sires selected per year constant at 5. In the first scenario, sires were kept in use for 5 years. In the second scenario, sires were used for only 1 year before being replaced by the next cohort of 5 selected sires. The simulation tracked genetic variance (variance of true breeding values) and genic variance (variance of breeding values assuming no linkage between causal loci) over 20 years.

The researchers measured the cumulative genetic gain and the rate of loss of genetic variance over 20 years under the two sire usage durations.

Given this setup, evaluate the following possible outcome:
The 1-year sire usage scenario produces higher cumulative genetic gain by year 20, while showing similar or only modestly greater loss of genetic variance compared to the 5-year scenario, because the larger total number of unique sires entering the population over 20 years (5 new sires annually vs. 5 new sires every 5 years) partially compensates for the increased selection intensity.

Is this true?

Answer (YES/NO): NO